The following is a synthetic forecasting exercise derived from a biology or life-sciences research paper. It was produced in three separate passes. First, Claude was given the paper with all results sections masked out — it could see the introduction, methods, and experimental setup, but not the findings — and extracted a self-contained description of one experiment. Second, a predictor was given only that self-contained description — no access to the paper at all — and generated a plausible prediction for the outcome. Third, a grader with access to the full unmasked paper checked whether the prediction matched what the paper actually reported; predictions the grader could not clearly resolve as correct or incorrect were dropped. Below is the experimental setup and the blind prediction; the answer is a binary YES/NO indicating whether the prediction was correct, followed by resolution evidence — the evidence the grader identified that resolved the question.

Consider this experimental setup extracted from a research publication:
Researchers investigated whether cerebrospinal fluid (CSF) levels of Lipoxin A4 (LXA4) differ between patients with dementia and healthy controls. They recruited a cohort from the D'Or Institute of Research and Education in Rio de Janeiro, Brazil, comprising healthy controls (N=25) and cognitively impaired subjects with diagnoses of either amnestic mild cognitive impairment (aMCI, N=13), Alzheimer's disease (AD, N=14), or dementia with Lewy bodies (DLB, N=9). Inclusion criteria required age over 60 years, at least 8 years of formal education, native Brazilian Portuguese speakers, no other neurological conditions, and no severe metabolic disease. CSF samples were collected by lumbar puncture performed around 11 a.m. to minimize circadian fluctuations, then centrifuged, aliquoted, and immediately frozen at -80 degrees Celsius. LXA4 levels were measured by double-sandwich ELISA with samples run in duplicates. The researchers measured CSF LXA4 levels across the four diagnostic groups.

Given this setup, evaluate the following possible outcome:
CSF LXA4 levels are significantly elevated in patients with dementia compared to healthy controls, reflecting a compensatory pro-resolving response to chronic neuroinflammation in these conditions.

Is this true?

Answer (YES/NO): NO